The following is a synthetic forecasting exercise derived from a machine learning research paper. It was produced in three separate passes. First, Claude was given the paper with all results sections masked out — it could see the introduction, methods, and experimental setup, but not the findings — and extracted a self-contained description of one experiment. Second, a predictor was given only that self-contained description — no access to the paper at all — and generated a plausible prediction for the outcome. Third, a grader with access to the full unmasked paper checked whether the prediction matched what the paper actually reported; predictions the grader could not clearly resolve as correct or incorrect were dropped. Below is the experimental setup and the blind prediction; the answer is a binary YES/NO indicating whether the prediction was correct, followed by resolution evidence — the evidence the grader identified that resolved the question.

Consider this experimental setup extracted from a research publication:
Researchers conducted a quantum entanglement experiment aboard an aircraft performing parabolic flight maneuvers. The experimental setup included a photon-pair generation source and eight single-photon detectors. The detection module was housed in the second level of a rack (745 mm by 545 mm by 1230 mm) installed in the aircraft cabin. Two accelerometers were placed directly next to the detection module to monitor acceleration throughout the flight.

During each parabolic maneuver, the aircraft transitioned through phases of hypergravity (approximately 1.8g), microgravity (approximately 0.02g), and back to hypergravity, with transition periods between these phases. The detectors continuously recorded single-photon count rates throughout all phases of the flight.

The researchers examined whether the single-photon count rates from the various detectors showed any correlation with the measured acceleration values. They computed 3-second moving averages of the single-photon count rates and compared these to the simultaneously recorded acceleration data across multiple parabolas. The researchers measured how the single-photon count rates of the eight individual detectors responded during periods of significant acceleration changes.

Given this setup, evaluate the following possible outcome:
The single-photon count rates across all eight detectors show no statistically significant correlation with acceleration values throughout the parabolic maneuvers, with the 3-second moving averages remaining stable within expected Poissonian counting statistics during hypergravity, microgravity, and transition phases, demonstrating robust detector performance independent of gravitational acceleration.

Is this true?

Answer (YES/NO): NO